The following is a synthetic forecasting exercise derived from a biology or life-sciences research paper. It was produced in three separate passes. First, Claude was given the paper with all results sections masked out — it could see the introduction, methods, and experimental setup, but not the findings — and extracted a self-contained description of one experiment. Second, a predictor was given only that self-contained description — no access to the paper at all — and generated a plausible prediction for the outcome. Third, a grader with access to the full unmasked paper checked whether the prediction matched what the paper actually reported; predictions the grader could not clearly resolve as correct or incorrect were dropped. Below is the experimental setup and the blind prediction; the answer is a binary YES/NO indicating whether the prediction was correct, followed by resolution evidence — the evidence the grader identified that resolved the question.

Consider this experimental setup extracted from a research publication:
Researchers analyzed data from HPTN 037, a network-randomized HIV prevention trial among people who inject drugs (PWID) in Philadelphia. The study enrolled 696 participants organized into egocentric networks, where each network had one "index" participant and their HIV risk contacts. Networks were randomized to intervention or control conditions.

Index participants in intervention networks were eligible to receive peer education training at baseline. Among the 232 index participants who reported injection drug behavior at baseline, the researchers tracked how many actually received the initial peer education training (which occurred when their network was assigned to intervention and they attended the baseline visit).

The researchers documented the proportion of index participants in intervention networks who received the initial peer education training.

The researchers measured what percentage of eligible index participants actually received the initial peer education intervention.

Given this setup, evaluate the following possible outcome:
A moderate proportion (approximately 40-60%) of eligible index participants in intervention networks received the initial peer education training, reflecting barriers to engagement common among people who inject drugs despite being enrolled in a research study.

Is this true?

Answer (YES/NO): YES